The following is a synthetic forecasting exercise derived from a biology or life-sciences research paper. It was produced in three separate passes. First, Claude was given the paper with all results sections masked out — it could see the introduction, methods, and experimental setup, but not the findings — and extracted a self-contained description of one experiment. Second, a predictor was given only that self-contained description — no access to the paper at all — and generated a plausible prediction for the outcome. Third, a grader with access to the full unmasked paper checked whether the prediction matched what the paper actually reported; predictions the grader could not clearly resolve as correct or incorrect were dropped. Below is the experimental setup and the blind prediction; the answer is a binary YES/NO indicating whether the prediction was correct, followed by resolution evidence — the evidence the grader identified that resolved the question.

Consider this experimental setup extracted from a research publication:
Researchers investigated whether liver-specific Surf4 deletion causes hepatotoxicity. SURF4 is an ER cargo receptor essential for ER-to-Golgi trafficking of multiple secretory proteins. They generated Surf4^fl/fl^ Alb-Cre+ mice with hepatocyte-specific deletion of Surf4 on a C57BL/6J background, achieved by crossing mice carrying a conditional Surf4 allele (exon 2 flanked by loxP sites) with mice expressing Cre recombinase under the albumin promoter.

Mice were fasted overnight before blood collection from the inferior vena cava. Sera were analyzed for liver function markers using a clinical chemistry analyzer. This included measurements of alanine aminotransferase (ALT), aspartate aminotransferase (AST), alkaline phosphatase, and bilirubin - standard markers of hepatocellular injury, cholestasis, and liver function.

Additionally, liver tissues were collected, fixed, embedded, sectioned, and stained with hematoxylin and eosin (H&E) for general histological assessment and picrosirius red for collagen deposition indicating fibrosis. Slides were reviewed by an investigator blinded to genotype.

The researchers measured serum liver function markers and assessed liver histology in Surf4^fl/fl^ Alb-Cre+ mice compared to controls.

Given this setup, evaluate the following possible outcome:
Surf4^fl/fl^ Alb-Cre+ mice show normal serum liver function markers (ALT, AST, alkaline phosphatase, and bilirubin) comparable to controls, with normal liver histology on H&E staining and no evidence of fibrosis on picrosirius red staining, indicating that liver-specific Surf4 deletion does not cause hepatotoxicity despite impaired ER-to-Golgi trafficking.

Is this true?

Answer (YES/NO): YES